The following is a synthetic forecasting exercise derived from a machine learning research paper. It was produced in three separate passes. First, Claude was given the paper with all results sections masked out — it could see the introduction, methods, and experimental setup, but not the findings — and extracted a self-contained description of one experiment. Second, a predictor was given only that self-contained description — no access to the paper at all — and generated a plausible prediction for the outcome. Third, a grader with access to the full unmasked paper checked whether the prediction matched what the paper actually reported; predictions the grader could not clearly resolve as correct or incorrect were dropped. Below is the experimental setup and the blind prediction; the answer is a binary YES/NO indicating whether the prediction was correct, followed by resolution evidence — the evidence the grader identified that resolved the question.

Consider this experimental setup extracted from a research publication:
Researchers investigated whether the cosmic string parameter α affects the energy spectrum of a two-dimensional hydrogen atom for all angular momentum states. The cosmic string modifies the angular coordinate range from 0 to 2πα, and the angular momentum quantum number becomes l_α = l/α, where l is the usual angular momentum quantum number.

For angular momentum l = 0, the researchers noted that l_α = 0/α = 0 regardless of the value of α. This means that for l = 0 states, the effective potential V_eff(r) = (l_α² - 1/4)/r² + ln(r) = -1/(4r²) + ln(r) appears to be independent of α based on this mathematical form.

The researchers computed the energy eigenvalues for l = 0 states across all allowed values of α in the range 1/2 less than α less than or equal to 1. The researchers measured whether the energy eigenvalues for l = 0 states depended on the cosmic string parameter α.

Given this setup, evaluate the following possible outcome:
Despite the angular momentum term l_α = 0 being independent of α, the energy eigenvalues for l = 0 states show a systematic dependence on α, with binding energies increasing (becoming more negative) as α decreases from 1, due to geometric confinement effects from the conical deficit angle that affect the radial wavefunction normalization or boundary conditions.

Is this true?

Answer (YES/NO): NO